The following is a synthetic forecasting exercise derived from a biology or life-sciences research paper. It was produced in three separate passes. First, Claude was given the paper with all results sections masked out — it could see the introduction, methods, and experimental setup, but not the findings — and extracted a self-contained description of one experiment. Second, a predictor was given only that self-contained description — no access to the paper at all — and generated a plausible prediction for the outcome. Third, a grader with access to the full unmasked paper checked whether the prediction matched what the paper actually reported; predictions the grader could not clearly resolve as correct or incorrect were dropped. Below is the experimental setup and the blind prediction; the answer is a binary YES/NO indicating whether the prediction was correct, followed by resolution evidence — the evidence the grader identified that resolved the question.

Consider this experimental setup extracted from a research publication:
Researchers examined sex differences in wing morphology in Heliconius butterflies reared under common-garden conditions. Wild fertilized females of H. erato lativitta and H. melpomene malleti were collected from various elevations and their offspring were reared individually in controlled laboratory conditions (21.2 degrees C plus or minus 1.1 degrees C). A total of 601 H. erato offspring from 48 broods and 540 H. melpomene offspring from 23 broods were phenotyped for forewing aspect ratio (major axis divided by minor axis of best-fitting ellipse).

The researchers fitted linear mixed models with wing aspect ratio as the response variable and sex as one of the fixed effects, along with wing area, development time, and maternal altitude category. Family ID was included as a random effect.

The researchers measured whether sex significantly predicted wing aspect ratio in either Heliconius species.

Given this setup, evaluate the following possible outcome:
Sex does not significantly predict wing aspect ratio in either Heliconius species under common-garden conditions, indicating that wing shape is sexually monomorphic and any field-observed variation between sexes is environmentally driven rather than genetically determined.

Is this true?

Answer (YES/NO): NO